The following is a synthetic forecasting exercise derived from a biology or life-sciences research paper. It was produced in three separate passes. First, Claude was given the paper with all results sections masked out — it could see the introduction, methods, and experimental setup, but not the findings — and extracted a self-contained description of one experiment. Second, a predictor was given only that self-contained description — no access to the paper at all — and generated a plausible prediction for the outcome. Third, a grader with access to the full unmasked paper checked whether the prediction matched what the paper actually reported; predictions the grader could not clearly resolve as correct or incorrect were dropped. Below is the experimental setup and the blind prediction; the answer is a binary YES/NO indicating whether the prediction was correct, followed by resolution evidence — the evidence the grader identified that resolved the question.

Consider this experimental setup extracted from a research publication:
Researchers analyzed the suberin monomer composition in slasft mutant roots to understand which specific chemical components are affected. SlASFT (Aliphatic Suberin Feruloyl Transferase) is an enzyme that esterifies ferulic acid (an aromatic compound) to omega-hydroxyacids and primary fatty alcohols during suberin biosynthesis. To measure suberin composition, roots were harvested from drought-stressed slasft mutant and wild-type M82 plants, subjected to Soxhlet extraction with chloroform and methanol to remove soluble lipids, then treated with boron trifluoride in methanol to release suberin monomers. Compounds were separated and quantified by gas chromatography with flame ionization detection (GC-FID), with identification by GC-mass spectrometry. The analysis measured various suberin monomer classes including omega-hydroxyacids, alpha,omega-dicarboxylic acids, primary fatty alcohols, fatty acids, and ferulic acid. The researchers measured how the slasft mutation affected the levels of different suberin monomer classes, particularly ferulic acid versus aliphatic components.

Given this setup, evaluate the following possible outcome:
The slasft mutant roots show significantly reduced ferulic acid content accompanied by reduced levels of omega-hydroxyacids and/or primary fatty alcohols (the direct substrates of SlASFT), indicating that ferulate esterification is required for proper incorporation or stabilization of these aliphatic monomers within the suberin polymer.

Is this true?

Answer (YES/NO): YES